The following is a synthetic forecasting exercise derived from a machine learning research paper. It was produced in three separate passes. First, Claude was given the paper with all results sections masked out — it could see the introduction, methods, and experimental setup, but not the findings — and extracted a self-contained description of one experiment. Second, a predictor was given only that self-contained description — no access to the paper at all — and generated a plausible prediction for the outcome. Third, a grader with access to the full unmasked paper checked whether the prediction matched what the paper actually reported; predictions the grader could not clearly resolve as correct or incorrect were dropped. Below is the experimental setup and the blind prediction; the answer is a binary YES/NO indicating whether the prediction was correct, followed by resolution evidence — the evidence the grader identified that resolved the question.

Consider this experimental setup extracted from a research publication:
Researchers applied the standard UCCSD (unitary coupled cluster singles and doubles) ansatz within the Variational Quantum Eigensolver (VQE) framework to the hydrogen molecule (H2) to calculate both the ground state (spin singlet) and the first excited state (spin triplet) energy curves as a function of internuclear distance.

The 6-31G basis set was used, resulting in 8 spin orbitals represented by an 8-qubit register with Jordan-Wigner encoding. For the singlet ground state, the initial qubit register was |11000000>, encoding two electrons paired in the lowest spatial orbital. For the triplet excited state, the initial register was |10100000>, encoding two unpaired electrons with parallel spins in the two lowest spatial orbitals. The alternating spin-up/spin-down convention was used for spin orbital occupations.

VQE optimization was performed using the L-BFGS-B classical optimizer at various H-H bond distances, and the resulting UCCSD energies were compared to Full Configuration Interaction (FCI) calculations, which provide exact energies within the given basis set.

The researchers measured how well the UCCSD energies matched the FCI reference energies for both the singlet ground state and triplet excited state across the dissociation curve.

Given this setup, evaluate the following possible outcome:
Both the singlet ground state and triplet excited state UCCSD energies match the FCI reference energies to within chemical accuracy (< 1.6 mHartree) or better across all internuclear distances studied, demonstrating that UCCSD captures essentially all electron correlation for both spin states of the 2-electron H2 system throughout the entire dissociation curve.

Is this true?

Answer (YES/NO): YES